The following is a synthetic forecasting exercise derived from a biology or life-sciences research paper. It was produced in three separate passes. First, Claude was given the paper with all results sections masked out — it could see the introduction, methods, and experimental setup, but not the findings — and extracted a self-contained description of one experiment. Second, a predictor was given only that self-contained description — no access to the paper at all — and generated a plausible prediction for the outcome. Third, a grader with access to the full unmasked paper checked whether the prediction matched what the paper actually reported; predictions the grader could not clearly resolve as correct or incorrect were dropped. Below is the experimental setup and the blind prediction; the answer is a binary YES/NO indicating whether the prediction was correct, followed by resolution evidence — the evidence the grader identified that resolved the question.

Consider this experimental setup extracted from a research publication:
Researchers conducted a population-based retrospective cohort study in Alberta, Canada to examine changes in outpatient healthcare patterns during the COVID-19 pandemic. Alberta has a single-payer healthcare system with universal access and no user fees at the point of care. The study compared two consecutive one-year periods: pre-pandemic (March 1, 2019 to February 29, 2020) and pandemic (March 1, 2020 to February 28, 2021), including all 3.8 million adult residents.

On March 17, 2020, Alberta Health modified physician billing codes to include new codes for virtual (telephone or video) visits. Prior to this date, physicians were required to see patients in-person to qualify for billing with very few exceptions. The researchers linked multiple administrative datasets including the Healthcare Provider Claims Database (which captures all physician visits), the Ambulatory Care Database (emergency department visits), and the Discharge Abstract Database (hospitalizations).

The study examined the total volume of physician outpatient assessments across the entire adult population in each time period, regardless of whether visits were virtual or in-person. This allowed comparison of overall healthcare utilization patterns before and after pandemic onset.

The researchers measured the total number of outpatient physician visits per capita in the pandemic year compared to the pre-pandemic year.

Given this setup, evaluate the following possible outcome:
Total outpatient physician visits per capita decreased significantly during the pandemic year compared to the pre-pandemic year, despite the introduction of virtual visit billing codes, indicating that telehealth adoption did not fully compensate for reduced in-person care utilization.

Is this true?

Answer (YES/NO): NO